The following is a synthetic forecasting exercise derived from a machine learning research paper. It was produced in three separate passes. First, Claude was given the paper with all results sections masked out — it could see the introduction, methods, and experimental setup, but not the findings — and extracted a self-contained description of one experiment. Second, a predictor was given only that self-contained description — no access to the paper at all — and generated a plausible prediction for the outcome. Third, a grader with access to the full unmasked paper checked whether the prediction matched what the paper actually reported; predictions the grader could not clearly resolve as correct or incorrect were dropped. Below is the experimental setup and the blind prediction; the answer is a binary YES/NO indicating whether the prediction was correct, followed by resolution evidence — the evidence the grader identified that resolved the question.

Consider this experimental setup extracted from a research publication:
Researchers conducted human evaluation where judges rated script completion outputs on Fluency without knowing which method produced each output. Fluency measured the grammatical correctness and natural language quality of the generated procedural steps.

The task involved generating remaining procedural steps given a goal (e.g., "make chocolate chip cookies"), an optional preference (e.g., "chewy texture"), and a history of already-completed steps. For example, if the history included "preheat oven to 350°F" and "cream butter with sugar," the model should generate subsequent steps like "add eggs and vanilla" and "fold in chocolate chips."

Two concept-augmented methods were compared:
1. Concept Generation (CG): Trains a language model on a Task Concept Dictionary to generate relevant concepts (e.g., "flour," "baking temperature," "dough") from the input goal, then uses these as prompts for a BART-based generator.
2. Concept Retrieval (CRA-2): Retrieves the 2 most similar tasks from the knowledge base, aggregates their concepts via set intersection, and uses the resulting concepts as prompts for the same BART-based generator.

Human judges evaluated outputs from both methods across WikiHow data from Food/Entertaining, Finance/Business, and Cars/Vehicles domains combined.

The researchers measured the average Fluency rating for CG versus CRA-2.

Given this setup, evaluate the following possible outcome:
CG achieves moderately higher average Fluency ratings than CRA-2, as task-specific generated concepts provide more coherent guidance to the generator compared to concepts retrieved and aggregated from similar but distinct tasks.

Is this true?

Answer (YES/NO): NO